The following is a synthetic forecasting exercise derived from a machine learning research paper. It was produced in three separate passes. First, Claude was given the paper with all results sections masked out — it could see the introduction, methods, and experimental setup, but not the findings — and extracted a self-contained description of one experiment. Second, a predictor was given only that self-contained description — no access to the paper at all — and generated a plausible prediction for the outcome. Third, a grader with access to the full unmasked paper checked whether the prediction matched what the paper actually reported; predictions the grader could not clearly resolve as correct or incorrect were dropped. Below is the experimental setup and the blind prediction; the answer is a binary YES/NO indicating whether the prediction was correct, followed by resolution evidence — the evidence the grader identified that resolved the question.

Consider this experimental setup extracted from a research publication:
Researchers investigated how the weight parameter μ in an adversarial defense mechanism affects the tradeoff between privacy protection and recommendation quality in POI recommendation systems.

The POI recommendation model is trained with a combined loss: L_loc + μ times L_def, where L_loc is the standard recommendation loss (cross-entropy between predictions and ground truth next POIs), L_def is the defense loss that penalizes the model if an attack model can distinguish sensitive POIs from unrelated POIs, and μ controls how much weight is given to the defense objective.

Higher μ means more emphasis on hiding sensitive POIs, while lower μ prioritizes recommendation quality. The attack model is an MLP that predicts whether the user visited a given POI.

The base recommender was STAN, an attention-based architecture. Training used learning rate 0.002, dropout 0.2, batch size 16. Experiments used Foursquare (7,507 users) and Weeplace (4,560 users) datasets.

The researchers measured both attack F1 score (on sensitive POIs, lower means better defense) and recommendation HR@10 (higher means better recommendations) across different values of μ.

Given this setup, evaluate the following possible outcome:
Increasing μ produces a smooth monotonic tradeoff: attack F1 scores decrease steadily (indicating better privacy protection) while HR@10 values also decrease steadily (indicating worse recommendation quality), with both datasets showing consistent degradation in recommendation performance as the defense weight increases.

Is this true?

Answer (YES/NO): NO